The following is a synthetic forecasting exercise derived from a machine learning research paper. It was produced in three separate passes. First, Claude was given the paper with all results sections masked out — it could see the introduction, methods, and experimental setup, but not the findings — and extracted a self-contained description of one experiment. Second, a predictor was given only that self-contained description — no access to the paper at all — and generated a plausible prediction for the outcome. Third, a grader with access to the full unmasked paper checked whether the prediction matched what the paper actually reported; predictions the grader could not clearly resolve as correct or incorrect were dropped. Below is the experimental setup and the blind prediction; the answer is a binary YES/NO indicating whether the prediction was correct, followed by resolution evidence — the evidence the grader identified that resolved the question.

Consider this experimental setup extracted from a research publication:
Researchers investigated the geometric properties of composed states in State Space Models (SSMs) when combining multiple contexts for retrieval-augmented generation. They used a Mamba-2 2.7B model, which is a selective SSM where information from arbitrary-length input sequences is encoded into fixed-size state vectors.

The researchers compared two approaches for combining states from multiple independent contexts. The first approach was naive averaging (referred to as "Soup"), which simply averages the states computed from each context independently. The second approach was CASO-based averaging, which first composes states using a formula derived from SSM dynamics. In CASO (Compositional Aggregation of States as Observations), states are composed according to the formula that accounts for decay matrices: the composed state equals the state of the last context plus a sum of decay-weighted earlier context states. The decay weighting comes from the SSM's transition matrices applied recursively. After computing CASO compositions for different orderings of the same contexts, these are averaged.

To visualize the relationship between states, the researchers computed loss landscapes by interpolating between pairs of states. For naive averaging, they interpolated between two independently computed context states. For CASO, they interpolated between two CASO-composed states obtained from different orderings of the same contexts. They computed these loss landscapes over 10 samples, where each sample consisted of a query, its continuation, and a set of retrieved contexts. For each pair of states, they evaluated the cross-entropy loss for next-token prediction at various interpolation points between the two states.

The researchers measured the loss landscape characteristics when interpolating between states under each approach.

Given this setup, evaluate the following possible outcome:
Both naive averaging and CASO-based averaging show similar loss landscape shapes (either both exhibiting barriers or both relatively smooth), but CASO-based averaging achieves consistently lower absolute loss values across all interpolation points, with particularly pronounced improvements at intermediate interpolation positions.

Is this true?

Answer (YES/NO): NO